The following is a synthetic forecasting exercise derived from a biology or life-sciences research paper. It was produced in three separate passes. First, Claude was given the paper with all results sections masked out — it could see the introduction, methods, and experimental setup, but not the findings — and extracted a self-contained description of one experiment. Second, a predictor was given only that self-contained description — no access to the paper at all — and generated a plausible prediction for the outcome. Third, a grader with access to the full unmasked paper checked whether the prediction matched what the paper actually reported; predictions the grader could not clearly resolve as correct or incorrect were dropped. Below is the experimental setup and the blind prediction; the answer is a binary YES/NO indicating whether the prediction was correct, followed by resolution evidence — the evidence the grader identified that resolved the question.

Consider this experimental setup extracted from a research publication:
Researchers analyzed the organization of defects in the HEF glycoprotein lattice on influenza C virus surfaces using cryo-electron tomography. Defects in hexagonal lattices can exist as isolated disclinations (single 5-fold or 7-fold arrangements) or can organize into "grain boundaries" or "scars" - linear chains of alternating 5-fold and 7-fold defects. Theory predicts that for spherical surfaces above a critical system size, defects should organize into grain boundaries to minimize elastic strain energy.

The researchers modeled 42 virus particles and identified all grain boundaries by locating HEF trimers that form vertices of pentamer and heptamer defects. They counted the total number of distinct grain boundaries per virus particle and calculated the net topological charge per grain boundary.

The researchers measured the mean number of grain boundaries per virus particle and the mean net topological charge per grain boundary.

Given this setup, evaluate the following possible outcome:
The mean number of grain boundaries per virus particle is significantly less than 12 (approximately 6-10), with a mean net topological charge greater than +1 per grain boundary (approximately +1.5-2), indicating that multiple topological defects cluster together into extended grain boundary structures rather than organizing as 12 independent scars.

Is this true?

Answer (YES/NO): NO